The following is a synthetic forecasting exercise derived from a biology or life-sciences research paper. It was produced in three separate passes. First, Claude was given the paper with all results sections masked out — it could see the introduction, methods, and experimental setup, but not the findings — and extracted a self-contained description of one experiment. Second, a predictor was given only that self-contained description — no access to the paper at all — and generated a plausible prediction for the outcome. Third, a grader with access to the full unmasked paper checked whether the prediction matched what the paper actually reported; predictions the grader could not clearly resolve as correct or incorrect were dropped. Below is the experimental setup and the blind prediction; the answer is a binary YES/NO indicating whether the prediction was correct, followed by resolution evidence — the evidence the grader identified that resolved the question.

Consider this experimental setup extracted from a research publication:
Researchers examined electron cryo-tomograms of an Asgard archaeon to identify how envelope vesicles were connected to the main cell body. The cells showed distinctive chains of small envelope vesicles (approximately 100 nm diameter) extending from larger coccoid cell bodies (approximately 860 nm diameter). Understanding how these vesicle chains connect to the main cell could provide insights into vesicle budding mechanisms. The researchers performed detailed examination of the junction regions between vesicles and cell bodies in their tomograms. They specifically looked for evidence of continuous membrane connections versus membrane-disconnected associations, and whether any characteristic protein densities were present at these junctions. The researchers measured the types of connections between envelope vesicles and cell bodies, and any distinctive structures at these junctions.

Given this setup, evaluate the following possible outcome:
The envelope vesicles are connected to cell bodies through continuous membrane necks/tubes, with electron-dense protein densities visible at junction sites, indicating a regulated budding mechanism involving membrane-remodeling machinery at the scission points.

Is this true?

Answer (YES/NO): NO